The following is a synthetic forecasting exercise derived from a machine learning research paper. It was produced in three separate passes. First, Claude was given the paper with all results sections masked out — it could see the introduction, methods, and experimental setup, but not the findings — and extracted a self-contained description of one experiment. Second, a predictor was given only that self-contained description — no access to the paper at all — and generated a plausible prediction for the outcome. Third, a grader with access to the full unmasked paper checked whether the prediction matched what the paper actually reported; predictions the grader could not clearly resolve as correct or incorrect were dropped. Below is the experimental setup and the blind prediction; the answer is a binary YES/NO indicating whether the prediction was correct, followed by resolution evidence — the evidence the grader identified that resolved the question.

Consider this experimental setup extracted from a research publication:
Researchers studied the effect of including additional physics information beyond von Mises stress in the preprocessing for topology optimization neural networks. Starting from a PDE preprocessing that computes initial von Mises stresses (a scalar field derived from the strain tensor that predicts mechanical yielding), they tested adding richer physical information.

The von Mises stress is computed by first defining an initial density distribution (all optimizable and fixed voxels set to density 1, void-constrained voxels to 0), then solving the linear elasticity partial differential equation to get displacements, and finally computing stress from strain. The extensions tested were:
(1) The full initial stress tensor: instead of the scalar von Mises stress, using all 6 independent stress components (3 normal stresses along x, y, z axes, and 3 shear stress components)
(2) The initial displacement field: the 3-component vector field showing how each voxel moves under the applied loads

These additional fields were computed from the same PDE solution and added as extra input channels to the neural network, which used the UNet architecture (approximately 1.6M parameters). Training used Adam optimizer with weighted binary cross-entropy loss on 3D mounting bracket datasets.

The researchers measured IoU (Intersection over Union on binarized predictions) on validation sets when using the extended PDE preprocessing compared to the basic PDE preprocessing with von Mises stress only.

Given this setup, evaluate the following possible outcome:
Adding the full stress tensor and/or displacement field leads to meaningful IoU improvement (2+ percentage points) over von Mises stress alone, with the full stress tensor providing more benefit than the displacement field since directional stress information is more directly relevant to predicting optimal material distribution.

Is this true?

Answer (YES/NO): NO